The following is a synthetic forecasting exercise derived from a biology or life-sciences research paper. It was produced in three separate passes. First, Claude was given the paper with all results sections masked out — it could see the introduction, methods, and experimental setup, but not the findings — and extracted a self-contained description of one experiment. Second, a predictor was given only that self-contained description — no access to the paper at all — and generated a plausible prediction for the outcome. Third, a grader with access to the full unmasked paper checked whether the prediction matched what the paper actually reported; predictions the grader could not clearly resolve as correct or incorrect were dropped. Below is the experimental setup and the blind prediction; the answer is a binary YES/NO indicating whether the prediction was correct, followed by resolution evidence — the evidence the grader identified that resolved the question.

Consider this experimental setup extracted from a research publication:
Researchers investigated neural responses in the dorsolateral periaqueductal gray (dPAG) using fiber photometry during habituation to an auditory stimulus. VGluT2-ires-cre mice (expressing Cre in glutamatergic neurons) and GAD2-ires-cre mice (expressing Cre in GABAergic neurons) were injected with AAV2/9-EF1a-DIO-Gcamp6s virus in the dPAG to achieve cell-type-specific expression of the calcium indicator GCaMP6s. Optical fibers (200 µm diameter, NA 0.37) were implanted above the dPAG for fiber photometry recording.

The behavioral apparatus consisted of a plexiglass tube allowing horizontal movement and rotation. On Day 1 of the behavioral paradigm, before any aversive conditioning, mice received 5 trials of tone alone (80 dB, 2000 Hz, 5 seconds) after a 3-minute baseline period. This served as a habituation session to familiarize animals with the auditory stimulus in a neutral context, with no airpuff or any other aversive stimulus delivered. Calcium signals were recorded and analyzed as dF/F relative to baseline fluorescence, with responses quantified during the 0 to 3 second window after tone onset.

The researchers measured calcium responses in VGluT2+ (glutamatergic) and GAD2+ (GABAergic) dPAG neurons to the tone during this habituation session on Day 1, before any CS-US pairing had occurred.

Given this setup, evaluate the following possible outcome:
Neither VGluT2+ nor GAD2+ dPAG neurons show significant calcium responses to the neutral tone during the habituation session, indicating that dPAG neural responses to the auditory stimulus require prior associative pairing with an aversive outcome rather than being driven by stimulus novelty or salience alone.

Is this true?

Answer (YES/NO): YES